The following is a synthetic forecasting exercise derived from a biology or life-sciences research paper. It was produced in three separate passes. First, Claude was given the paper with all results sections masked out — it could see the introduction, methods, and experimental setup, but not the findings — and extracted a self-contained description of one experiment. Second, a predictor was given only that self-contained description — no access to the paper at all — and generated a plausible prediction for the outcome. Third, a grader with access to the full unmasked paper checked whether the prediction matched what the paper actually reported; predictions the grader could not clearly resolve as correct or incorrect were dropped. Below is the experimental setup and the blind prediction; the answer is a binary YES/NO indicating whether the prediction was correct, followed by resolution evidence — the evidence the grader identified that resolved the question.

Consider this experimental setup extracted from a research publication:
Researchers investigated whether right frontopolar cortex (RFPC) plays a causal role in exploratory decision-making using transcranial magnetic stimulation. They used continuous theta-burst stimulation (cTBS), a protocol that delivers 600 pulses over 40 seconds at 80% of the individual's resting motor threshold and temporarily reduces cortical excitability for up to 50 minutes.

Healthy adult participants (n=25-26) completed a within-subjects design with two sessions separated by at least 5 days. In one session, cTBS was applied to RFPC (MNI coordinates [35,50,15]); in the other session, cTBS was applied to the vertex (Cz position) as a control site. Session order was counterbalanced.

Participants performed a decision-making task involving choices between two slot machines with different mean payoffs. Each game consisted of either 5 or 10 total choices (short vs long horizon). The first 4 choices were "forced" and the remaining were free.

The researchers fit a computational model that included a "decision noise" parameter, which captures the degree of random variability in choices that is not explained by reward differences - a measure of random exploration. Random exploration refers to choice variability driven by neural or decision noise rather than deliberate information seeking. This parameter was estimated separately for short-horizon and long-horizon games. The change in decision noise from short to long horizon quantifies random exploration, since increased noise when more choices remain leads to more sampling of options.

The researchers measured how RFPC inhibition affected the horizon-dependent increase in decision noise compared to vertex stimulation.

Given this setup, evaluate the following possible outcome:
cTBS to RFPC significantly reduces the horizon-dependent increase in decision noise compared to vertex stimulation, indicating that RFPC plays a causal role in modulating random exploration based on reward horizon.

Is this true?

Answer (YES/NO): NO